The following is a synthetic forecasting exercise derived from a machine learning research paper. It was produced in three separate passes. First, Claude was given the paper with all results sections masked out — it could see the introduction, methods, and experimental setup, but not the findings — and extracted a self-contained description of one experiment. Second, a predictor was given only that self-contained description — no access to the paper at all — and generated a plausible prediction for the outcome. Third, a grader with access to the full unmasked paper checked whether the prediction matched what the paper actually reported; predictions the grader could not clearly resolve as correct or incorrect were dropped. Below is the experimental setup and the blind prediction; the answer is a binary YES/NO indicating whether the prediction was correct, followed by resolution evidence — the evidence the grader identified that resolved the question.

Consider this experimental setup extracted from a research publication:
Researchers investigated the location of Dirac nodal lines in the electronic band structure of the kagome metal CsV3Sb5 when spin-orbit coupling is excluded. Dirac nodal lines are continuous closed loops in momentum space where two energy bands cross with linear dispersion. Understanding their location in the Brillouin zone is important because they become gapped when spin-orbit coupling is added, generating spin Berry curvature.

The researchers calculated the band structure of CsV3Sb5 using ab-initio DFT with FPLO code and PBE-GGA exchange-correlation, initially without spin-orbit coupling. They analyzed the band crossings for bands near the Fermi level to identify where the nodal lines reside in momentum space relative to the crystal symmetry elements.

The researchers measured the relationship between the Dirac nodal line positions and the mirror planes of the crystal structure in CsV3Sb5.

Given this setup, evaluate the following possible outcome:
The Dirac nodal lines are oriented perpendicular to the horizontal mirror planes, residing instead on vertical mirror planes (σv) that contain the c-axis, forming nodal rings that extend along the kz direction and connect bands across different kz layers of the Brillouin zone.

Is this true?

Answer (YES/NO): NO